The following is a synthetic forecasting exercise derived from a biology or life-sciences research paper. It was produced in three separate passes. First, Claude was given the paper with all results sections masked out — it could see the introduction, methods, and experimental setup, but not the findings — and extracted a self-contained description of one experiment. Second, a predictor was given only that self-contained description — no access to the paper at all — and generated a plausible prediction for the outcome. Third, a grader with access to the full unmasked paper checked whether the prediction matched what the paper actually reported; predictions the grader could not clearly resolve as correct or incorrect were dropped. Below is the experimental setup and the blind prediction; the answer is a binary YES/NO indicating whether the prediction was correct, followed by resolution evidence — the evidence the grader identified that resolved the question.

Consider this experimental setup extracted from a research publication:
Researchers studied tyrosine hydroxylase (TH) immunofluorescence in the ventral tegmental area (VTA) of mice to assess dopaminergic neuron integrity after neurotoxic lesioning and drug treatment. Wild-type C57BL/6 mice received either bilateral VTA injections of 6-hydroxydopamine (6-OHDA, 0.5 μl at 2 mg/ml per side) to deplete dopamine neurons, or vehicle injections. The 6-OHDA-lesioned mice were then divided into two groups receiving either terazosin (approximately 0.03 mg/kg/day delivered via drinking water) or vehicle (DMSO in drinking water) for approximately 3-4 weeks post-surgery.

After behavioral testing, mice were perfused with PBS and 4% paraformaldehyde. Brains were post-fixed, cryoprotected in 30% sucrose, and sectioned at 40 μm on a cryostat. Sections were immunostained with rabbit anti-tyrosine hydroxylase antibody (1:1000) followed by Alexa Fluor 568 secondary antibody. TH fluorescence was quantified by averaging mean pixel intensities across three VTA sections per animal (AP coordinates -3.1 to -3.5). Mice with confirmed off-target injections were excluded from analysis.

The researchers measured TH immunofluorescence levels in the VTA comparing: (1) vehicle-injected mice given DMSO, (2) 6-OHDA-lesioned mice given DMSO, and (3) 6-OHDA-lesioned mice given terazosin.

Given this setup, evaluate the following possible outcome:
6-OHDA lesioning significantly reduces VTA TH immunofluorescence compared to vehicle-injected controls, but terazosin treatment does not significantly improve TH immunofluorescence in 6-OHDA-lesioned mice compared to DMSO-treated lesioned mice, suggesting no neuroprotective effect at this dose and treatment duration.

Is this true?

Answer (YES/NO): NO